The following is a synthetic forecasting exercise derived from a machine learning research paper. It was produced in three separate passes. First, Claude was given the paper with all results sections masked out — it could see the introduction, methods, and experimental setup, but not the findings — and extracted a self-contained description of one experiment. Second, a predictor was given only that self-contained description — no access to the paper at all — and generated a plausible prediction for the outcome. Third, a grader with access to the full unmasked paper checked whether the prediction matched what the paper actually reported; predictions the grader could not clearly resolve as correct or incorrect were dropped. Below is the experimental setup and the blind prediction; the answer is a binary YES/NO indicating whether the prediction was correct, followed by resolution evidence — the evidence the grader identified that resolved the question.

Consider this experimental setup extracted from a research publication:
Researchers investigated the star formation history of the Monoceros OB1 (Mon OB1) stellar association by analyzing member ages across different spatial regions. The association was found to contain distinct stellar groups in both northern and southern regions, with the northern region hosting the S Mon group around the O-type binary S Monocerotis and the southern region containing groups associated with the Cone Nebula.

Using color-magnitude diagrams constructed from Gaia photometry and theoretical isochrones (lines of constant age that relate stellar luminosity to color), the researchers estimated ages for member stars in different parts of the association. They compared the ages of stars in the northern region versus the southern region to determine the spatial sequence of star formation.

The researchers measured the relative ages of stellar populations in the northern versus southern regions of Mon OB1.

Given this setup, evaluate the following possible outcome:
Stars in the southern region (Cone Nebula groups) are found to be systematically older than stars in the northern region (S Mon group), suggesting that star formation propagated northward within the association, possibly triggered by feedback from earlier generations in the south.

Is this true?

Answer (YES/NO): YES